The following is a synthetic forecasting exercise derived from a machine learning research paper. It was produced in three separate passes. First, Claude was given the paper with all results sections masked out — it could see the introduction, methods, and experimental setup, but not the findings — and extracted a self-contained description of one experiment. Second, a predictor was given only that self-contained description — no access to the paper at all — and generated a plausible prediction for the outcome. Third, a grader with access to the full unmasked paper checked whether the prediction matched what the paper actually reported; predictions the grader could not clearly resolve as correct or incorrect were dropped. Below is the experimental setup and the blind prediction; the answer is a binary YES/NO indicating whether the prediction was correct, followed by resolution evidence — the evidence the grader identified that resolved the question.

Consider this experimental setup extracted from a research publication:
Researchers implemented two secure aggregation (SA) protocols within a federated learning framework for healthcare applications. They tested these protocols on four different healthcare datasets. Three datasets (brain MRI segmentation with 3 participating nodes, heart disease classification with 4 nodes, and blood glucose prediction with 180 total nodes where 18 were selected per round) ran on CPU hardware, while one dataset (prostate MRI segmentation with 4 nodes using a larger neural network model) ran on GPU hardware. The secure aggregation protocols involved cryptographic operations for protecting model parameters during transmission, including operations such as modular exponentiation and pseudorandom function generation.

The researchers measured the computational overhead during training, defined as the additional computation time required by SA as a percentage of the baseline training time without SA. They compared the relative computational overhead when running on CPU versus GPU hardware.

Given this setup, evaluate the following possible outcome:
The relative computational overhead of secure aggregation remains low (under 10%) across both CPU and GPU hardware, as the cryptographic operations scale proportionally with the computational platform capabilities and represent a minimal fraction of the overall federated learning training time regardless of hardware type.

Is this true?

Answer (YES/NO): NO